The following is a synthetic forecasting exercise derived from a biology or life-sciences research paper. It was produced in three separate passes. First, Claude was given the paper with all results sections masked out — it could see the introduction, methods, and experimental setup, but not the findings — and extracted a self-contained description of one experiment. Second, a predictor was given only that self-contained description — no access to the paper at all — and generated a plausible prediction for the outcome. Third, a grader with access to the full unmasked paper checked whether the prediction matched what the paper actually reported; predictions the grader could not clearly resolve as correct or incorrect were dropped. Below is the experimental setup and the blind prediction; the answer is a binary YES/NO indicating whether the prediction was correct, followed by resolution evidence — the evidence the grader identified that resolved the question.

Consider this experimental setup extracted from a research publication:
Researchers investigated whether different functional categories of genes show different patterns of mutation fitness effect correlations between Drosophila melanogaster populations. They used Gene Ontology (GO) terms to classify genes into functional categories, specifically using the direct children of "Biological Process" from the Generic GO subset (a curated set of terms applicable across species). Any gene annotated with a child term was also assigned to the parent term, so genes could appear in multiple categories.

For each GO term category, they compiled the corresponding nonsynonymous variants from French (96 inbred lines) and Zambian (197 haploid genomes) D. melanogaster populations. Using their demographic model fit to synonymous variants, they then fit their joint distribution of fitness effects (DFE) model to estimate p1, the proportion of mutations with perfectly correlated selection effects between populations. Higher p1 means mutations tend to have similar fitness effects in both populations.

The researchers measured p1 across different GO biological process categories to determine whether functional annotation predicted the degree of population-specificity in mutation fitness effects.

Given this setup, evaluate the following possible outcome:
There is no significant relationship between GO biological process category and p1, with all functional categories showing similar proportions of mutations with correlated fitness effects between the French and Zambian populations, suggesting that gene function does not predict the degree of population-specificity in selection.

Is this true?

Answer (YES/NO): NO